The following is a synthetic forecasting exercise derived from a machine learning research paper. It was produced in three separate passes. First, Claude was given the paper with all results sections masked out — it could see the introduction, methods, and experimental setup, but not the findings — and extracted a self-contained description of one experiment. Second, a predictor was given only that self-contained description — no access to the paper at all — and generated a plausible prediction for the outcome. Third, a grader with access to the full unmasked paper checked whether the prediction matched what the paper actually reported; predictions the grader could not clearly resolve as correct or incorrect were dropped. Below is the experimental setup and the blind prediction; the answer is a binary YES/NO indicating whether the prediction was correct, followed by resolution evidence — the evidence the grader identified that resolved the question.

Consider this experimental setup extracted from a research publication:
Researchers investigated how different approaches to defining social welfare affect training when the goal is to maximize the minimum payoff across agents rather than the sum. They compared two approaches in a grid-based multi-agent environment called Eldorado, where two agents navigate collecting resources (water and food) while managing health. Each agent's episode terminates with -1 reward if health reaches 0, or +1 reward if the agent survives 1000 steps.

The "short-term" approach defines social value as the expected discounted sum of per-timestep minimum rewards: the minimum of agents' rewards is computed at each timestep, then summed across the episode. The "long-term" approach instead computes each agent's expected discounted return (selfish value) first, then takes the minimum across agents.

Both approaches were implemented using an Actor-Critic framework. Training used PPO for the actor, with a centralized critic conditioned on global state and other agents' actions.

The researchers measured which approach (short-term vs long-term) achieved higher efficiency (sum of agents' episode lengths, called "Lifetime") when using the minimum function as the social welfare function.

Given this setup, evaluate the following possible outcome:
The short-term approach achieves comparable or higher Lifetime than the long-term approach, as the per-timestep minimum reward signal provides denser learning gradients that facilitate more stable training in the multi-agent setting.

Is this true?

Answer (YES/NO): NO